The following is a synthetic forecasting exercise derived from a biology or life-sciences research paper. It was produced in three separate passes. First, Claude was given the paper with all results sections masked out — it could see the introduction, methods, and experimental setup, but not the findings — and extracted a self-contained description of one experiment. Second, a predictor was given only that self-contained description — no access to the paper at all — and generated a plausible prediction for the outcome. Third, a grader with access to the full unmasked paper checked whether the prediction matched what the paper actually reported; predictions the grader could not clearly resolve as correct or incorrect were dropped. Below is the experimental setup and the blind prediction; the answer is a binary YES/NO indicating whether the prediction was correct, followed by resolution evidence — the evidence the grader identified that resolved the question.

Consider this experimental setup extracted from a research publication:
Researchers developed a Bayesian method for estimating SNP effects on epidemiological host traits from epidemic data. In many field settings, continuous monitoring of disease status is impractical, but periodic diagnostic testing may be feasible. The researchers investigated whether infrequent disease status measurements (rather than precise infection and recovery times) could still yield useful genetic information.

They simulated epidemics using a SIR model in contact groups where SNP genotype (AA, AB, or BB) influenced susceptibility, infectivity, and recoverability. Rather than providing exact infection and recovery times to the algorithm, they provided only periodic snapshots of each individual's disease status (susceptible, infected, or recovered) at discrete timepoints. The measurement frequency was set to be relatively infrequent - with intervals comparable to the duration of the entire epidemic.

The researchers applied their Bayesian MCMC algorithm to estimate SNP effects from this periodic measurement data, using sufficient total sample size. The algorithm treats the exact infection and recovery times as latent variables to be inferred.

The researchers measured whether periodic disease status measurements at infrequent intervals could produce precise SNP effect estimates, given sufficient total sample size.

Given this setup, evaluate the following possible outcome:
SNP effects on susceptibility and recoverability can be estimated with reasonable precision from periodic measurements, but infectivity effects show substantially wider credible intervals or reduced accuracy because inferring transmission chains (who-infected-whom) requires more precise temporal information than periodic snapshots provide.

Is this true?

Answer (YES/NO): NO